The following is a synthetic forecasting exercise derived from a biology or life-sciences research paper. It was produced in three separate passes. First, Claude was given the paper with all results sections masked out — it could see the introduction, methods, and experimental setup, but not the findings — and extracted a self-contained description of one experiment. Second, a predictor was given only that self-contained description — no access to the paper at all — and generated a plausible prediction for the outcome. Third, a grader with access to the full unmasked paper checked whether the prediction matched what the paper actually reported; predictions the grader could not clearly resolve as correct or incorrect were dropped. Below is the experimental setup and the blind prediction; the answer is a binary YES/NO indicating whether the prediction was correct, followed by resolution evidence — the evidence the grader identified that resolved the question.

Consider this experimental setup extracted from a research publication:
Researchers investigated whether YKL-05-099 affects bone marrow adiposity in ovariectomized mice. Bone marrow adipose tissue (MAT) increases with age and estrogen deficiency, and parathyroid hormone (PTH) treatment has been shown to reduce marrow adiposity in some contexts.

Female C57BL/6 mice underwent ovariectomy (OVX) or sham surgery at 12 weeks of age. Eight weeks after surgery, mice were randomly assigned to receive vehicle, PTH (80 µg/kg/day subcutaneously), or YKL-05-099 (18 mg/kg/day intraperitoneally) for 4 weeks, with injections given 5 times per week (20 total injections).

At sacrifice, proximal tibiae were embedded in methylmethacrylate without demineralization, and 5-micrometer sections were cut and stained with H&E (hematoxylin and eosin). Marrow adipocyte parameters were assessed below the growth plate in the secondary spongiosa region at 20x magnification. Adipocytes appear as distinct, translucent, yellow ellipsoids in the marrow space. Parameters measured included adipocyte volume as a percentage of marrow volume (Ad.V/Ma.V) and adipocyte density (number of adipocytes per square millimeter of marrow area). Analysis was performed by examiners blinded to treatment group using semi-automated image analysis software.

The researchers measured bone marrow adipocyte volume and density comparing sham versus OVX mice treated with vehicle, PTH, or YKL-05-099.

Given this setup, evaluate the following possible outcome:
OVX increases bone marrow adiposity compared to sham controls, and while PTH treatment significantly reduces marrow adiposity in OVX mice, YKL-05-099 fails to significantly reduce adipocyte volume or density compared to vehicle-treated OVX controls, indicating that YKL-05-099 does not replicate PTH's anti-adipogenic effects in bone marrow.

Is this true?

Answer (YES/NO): NO